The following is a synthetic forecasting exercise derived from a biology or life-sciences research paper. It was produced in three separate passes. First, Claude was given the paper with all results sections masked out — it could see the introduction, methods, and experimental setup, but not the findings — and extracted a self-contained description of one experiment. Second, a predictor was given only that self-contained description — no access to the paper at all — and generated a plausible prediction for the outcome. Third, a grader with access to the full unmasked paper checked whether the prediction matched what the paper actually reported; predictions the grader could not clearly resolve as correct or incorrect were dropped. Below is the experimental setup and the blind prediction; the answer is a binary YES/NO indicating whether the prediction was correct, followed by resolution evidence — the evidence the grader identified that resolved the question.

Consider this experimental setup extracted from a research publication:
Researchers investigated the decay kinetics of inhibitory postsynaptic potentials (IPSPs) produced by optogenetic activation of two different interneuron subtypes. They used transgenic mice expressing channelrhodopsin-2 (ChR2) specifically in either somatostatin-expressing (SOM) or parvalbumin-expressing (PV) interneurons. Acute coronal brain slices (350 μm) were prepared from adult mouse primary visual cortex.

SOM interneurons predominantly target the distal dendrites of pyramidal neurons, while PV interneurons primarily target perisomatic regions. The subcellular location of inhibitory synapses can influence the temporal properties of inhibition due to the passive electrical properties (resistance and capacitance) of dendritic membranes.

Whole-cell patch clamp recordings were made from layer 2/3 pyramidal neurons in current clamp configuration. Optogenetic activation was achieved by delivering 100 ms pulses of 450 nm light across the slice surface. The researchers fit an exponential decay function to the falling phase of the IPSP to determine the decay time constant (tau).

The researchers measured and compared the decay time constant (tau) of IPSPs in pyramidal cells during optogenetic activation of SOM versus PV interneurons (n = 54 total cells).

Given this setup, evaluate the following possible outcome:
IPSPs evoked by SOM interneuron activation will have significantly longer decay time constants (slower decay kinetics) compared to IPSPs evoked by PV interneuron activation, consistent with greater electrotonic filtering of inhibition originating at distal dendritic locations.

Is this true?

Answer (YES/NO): YES